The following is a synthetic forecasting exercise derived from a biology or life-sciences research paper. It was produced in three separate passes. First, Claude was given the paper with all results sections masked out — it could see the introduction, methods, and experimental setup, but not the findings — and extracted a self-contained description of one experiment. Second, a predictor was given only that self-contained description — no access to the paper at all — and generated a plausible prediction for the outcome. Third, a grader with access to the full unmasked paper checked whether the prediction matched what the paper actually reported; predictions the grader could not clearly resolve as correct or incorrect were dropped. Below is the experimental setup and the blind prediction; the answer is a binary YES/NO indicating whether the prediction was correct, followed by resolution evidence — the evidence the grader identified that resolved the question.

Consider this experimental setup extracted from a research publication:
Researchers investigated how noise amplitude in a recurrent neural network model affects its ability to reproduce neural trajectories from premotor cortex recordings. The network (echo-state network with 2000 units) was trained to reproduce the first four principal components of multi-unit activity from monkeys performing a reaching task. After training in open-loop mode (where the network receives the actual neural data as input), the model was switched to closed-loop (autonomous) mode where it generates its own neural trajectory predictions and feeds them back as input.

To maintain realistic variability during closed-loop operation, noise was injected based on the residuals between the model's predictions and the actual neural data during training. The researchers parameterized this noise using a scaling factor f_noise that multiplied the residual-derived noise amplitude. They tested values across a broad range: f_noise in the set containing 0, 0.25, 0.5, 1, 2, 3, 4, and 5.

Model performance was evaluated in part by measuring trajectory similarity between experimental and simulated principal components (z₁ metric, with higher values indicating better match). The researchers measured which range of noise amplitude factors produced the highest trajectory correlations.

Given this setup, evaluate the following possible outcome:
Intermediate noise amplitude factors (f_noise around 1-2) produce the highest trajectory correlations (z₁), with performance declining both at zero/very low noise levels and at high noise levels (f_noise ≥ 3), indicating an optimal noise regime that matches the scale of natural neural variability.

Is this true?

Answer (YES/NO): NO